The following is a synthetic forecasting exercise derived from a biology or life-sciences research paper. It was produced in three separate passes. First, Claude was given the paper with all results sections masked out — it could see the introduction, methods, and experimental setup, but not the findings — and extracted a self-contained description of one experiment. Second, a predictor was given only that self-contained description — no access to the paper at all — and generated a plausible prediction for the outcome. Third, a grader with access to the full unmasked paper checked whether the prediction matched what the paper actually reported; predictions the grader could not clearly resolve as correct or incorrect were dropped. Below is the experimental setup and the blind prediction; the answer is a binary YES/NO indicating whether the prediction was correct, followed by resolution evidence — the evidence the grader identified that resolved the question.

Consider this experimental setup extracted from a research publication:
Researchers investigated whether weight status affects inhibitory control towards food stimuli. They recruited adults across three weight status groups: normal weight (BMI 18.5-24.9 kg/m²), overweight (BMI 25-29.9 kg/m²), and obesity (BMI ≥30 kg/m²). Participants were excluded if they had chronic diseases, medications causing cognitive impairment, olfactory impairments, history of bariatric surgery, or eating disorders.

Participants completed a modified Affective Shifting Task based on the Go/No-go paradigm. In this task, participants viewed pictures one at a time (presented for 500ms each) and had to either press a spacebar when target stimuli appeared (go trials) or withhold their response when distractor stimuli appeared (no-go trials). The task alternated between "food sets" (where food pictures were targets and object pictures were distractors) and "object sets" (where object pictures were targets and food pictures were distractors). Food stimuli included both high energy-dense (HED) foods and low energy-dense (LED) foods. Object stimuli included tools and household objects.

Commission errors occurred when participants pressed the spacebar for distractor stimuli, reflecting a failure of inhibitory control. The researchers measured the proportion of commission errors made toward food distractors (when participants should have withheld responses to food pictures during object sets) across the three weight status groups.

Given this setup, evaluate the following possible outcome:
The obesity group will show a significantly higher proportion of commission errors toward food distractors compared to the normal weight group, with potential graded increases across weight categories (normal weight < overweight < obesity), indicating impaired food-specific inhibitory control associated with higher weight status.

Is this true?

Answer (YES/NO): NO